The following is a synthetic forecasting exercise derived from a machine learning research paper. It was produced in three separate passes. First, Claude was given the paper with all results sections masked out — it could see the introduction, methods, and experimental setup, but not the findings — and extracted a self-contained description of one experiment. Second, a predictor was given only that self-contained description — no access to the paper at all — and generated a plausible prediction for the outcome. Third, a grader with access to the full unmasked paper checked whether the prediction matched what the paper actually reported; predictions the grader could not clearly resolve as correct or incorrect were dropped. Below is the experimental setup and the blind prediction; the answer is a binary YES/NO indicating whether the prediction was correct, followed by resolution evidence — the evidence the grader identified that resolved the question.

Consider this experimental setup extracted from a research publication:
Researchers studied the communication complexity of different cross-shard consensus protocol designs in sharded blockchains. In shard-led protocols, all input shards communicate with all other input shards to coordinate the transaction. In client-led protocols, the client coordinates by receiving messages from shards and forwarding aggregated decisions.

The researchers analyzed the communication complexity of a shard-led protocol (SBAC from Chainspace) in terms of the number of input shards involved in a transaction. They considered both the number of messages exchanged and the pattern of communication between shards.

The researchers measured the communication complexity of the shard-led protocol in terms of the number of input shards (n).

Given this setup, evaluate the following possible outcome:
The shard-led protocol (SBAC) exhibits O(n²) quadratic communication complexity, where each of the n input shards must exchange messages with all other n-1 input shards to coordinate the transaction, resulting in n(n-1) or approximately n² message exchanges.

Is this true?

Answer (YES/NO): YES